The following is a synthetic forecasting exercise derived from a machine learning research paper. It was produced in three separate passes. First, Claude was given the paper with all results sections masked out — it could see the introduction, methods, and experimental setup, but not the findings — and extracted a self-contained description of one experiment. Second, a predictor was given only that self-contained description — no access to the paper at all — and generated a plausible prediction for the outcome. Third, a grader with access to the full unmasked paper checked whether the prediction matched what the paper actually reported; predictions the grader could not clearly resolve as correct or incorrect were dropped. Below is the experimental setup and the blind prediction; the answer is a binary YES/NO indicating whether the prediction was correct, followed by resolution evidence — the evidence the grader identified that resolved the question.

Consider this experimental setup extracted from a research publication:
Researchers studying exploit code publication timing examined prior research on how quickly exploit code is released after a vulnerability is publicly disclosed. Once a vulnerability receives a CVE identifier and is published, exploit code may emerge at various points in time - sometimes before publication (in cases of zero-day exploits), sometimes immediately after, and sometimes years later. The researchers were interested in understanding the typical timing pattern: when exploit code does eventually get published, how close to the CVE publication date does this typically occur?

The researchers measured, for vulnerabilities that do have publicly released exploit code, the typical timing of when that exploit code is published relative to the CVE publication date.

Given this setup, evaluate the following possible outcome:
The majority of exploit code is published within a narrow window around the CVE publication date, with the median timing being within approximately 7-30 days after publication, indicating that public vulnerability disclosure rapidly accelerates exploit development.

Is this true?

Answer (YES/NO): NO